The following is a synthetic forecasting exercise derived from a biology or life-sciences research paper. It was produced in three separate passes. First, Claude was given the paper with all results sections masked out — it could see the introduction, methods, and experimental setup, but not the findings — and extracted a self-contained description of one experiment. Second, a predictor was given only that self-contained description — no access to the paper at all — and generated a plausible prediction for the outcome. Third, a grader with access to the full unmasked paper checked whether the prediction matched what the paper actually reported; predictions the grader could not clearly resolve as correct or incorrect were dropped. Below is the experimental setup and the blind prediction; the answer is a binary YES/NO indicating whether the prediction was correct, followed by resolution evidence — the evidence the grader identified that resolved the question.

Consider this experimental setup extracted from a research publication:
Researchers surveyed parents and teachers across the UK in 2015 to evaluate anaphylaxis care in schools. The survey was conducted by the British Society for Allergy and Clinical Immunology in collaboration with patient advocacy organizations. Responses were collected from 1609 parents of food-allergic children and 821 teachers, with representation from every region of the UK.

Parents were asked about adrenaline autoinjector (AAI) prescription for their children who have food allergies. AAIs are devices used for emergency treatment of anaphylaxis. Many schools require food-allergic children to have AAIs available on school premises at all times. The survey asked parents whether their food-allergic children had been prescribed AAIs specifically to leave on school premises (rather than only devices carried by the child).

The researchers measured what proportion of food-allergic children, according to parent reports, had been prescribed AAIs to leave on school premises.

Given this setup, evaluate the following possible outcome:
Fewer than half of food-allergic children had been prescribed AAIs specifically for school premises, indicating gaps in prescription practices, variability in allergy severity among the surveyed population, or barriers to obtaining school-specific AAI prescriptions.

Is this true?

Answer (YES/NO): NO